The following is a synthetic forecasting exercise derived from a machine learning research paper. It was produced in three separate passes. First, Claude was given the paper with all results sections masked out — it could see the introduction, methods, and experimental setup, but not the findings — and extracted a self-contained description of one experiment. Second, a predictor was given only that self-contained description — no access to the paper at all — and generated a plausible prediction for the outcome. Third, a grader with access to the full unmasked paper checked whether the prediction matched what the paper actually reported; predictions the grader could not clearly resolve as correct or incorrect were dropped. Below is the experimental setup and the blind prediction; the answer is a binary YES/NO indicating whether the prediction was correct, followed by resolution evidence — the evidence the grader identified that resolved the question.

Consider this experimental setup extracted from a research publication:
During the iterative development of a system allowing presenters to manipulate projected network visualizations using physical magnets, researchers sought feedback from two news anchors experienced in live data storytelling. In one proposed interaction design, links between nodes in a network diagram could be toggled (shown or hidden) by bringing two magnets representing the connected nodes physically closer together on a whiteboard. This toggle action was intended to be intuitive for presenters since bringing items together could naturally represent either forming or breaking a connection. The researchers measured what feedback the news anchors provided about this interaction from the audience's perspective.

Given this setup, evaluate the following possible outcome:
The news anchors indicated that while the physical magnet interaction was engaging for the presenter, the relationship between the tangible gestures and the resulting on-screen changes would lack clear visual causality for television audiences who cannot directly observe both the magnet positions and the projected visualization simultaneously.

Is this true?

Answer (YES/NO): NO